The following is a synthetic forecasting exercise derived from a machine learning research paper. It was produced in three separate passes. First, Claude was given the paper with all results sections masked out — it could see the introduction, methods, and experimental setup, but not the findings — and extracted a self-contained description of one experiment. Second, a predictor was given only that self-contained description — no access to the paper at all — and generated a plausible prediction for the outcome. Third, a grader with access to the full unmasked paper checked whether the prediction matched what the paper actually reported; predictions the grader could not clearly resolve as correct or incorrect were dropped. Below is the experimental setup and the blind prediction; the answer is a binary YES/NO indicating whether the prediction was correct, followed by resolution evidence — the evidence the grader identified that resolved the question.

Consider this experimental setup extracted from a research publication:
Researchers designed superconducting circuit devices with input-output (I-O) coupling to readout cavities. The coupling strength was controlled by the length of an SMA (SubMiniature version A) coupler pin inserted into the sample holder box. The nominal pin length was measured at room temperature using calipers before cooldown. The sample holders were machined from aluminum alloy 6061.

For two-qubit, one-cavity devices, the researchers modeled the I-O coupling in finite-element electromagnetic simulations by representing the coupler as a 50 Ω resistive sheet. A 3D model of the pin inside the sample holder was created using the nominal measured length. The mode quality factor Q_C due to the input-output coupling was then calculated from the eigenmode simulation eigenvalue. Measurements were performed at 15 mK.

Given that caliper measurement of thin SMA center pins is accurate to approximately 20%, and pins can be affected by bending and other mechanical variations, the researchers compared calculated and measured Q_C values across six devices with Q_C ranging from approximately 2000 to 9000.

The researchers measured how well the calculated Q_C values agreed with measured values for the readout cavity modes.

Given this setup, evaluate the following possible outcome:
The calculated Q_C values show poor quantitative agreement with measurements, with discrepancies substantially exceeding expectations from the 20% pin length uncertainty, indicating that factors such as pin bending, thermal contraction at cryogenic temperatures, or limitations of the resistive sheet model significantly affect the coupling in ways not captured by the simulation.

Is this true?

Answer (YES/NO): NO